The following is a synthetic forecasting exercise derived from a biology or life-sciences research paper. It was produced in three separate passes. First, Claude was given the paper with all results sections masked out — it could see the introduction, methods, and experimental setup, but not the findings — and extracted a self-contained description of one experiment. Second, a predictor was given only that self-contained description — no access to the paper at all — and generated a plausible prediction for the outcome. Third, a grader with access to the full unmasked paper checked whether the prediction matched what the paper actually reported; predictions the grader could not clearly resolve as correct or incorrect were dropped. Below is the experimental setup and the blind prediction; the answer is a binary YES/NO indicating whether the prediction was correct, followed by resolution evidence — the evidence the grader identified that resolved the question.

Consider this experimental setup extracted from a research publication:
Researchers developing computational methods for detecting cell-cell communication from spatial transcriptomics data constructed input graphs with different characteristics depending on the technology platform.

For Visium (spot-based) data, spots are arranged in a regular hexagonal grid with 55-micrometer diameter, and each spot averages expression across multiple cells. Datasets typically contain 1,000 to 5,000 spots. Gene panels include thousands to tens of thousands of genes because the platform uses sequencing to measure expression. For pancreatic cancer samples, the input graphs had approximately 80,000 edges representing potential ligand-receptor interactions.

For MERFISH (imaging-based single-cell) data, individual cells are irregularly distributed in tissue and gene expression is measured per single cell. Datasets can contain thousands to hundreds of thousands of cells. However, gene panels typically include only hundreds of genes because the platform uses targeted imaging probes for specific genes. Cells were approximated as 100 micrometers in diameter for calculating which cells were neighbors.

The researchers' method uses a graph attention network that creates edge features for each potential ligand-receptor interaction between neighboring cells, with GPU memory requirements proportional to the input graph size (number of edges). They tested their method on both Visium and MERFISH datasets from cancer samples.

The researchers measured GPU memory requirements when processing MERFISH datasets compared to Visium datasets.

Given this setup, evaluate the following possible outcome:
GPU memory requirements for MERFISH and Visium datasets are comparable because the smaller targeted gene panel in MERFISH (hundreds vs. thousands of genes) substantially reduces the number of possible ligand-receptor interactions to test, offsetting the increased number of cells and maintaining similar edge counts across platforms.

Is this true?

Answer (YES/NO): NO